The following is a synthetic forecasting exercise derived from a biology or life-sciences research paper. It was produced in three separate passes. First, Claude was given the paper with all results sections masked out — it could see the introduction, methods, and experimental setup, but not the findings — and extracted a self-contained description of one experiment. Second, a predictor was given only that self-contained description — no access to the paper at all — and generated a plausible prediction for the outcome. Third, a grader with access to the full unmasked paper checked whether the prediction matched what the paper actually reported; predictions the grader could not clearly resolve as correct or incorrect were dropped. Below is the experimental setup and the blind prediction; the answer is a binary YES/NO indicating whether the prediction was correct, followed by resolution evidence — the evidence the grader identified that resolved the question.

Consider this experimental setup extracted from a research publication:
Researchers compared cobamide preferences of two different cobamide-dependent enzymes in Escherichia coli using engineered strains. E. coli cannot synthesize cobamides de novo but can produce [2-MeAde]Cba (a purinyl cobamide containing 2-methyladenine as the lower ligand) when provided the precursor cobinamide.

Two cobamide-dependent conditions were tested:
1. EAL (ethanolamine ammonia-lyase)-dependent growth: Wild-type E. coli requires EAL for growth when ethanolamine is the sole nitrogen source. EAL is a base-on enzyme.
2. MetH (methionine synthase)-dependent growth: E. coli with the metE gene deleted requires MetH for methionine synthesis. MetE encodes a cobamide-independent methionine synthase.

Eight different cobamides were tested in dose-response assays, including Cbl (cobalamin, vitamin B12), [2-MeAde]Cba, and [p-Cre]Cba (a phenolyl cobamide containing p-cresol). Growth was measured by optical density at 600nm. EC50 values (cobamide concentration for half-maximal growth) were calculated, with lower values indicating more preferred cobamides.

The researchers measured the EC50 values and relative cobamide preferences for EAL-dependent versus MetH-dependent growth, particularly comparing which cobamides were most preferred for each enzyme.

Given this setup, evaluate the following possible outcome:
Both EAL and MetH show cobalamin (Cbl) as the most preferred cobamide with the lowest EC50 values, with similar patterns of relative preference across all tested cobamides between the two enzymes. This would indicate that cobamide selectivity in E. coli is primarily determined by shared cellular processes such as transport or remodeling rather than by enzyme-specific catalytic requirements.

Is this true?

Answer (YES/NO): NO